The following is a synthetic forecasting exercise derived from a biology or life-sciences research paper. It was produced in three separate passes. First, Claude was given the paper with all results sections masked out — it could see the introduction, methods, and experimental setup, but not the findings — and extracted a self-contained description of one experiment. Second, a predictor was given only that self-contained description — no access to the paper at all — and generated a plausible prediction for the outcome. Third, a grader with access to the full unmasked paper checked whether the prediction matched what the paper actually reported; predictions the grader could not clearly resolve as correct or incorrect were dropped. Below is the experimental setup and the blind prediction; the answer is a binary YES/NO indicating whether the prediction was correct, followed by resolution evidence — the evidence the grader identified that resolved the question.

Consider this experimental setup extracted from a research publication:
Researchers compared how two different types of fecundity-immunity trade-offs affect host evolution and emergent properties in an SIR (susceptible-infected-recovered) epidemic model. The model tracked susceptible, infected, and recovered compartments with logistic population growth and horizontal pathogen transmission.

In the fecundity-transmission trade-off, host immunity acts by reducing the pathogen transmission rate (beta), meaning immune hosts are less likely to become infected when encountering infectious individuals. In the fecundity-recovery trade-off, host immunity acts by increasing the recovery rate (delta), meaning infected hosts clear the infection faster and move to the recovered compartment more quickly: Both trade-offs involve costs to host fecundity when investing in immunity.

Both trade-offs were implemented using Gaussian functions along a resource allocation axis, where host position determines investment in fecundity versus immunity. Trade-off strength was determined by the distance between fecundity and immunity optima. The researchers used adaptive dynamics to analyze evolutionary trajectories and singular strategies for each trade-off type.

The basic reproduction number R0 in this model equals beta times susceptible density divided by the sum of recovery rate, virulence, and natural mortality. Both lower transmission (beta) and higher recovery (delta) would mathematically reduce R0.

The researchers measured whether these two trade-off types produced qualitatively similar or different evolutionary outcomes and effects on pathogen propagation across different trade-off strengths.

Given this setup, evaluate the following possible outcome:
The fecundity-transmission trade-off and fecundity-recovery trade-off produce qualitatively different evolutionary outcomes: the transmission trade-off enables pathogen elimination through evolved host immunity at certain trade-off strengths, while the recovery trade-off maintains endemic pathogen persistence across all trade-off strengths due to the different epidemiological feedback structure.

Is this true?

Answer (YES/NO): NO